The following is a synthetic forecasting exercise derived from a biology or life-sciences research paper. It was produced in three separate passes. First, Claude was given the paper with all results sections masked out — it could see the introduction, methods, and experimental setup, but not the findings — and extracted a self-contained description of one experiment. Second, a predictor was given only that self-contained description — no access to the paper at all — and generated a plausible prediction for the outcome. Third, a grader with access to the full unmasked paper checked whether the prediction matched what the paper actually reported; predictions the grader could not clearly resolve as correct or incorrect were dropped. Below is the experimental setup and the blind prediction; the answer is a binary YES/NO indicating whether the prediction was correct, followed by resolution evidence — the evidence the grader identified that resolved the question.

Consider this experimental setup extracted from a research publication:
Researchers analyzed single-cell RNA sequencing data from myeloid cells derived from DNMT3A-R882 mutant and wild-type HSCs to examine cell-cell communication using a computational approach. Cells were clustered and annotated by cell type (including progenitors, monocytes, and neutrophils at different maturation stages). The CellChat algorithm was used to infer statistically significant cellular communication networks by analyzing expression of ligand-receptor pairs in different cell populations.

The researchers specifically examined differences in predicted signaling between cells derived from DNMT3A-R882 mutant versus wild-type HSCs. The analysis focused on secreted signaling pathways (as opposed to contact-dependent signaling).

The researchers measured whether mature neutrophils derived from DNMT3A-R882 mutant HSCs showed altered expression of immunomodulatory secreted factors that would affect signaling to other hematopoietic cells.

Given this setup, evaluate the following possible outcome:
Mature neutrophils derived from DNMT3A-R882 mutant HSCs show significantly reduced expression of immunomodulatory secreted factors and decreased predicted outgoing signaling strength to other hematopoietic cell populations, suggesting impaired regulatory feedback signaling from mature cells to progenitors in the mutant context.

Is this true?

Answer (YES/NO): NO